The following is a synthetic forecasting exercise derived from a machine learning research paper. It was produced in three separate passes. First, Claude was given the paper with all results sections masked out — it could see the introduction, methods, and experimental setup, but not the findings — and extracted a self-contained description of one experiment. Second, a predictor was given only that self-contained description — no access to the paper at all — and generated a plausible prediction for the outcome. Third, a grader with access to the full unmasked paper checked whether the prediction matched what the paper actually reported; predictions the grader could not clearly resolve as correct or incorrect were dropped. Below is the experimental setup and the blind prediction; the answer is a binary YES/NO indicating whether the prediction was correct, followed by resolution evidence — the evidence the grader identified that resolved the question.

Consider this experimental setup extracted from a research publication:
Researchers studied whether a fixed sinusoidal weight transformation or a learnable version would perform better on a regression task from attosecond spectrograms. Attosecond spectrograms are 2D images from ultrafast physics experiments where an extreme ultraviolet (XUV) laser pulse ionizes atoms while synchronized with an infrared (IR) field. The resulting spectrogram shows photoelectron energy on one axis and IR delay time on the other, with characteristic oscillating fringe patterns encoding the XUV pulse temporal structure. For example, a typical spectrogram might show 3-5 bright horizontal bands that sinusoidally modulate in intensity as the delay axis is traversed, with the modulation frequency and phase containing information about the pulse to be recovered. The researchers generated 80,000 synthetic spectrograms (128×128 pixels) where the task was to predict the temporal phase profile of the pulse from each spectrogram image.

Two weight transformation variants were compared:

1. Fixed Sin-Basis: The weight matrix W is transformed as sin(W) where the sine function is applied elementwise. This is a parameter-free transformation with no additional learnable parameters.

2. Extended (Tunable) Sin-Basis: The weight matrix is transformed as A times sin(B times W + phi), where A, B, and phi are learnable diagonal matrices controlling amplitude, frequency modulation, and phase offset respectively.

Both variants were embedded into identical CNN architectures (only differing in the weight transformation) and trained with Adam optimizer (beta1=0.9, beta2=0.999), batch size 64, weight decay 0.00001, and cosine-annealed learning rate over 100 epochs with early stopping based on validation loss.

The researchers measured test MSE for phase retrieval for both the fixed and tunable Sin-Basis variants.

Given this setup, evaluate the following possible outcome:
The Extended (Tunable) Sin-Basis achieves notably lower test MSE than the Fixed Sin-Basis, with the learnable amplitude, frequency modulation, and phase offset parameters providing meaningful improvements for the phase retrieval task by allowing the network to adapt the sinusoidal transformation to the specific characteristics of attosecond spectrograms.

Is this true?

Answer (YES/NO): YES